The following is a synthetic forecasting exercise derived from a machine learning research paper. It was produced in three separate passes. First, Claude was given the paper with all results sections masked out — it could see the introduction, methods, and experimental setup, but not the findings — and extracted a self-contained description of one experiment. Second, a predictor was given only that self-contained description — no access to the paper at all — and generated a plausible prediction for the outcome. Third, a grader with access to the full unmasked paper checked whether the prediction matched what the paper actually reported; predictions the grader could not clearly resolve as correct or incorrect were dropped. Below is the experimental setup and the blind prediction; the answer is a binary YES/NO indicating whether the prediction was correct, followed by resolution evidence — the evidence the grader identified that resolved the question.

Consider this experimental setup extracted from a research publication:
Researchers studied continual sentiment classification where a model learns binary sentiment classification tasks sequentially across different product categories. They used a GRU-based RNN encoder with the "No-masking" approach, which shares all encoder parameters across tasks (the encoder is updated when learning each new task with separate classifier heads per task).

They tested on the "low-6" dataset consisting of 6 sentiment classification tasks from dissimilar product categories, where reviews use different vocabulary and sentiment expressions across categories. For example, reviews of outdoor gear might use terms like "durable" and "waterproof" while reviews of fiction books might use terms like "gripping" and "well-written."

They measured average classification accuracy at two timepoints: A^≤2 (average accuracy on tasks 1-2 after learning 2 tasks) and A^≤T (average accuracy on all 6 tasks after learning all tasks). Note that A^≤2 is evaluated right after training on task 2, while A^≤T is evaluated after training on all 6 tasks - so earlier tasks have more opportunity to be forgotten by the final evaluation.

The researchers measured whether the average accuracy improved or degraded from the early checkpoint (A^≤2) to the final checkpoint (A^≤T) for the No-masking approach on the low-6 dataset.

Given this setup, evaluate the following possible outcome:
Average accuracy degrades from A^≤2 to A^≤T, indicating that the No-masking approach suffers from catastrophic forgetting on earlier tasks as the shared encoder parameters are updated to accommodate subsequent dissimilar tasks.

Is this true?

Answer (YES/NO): NO